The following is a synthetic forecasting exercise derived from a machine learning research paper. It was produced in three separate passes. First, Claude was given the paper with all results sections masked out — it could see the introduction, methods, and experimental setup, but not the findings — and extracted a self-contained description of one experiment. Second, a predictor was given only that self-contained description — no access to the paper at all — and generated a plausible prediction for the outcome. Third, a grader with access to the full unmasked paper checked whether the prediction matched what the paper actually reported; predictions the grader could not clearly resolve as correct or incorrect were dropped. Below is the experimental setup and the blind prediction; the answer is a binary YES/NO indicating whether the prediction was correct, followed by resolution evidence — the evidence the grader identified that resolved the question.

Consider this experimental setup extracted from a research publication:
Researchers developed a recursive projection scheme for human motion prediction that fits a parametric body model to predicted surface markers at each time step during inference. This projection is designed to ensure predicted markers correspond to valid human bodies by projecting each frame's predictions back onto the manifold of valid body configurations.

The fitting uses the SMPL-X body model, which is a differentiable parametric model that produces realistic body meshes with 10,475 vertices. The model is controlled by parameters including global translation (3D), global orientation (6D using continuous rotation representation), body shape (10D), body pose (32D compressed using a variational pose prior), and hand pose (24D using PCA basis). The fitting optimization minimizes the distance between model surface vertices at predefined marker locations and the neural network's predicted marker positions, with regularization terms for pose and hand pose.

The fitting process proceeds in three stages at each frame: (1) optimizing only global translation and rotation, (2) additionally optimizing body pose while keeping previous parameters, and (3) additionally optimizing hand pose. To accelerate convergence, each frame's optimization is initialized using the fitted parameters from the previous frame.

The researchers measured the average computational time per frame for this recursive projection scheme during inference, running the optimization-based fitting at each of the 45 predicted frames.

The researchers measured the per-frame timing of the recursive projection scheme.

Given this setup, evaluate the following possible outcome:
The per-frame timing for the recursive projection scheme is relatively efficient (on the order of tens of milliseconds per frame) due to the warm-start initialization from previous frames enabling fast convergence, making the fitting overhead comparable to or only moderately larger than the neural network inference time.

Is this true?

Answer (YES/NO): NO